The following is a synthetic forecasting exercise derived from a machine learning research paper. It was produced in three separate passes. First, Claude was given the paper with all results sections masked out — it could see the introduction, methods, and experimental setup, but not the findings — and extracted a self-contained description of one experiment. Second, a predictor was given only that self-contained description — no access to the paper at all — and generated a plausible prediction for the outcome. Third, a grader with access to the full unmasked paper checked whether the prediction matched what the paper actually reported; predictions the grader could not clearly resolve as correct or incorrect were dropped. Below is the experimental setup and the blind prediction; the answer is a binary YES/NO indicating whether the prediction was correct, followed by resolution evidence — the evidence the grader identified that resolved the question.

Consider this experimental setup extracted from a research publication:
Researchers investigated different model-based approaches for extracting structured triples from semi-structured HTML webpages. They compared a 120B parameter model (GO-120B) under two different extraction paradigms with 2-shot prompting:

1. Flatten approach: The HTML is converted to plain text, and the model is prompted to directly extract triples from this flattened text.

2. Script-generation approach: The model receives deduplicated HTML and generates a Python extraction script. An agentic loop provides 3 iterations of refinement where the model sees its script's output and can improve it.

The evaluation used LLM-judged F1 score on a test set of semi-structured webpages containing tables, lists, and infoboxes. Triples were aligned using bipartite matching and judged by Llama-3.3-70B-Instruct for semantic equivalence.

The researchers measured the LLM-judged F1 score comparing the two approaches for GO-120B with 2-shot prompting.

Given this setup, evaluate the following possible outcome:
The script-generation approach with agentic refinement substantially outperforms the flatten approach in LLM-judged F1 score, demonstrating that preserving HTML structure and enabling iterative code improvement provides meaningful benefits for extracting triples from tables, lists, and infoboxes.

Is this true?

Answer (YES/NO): NO